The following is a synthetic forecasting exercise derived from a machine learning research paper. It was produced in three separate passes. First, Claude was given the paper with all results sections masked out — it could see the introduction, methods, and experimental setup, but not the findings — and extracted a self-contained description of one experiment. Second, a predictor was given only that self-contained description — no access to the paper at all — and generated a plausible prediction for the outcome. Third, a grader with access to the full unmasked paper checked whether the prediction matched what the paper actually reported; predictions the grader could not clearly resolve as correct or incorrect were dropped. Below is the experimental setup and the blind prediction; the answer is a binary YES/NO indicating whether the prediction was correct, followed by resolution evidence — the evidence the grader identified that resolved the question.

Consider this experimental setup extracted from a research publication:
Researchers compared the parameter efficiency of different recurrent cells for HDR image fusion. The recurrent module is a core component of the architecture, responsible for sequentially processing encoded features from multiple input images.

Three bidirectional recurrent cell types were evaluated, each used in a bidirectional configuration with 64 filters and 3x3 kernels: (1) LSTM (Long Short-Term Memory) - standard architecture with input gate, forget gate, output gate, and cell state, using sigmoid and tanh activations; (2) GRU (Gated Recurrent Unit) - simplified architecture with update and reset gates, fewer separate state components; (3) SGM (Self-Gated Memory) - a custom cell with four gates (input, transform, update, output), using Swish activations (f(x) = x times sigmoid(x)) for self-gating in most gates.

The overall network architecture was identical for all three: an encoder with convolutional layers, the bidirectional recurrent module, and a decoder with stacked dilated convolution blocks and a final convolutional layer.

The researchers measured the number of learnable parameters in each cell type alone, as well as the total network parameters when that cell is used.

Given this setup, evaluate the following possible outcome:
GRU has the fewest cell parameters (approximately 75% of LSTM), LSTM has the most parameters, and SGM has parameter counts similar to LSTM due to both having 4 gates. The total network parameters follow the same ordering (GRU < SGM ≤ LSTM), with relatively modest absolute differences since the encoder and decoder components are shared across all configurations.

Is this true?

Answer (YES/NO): NO